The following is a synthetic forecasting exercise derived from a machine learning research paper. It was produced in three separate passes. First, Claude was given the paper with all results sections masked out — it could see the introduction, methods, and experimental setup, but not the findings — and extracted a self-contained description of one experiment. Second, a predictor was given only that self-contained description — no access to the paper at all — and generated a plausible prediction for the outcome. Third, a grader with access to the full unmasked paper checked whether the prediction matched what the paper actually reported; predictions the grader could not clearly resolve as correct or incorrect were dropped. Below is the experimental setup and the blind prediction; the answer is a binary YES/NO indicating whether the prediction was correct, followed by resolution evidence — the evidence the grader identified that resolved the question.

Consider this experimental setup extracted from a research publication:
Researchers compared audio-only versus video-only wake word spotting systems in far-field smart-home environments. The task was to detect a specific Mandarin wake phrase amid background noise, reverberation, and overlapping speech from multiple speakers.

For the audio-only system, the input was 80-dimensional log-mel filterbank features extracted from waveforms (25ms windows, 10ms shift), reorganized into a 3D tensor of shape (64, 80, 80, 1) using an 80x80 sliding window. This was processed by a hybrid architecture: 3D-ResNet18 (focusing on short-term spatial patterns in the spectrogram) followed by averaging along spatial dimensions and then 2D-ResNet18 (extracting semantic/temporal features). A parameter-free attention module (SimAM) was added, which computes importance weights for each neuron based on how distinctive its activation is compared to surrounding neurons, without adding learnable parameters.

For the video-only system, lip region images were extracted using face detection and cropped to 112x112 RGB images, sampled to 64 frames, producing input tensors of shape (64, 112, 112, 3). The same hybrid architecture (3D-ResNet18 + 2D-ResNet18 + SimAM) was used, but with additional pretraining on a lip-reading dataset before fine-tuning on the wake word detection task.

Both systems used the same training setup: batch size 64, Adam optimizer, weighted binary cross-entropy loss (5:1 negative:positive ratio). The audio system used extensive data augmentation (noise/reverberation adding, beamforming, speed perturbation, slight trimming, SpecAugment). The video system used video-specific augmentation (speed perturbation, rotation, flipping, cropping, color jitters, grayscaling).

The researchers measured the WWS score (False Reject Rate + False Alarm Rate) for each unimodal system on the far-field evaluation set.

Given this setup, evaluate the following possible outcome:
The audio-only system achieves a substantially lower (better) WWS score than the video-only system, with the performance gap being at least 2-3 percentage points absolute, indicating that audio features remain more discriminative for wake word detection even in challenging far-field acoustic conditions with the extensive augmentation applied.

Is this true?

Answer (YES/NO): YES